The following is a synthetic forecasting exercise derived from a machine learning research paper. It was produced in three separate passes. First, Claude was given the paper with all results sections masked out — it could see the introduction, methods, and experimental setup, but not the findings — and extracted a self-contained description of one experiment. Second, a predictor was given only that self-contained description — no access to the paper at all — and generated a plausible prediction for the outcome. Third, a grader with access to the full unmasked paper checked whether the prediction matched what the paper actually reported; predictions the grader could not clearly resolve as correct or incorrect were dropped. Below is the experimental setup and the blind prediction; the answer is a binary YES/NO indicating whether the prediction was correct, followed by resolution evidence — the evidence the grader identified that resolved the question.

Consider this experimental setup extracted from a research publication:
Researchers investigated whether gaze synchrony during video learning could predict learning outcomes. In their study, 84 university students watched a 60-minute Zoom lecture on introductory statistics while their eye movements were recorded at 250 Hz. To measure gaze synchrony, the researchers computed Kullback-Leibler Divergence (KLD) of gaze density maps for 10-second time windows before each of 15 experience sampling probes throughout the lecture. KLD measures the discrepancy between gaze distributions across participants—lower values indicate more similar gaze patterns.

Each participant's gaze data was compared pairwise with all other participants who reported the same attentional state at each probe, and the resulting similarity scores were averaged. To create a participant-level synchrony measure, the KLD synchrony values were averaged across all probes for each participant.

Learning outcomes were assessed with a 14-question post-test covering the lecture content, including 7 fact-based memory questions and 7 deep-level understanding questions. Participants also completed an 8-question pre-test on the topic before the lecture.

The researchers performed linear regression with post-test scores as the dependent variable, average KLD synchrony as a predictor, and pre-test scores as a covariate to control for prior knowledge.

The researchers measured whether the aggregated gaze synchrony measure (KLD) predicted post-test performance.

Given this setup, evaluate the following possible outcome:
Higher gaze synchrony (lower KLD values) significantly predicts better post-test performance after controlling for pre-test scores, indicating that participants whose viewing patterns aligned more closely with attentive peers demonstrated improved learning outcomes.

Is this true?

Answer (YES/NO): NO